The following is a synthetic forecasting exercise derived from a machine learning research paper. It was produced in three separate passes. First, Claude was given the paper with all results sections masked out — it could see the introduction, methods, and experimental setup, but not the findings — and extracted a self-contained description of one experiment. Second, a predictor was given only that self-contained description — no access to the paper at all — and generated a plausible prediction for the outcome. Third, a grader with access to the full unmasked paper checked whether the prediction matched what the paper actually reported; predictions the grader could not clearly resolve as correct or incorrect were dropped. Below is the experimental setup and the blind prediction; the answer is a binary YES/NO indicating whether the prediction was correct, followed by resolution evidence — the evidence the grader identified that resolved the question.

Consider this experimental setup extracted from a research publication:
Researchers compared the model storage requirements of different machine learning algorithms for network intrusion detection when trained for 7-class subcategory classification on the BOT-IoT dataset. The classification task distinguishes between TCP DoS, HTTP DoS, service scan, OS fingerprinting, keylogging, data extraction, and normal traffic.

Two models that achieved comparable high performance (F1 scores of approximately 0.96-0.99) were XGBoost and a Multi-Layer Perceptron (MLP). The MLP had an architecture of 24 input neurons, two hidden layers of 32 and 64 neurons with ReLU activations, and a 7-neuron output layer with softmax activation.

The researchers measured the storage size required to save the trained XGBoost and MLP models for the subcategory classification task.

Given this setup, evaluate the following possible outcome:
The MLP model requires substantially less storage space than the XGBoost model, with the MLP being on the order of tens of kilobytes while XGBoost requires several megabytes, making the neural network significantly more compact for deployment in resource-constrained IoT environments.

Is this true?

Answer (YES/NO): YES